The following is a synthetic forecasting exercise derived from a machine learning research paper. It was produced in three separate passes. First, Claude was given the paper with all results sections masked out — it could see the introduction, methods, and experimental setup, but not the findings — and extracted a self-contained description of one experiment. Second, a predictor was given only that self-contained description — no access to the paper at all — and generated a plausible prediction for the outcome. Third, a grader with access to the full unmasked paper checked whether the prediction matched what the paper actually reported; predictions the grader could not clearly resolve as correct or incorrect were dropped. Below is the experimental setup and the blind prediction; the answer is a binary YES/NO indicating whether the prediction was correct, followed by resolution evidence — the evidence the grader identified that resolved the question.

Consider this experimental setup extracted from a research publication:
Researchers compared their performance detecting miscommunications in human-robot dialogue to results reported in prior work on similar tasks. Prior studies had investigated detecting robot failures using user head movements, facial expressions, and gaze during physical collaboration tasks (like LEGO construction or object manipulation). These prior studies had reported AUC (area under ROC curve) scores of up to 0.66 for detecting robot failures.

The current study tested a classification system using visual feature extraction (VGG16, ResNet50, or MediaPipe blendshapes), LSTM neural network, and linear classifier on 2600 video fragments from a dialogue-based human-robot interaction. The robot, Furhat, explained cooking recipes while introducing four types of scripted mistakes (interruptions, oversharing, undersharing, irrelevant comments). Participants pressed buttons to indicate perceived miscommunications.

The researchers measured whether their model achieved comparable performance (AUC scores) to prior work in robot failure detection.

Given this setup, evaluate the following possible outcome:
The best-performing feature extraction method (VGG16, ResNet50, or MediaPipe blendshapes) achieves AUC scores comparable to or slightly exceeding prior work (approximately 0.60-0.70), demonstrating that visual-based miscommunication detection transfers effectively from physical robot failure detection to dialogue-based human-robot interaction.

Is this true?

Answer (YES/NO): NO